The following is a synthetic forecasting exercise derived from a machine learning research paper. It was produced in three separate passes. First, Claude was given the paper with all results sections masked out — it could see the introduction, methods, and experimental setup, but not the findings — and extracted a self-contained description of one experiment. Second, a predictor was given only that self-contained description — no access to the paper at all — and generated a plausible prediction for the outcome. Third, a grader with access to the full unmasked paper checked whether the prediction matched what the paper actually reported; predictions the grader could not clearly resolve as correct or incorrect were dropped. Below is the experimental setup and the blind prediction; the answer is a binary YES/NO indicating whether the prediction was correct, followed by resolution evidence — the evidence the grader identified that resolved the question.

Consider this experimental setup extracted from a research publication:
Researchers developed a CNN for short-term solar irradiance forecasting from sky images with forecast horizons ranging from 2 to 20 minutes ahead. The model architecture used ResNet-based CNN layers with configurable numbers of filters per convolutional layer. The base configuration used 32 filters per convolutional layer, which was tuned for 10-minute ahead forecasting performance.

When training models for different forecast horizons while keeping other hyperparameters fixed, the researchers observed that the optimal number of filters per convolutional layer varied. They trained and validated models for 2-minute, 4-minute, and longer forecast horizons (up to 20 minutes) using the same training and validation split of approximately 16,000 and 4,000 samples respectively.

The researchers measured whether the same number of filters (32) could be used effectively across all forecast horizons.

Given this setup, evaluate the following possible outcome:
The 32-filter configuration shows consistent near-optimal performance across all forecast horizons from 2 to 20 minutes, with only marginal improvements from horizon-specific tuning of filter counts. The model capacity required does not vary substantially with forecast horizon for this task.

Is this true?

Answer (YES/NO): NO